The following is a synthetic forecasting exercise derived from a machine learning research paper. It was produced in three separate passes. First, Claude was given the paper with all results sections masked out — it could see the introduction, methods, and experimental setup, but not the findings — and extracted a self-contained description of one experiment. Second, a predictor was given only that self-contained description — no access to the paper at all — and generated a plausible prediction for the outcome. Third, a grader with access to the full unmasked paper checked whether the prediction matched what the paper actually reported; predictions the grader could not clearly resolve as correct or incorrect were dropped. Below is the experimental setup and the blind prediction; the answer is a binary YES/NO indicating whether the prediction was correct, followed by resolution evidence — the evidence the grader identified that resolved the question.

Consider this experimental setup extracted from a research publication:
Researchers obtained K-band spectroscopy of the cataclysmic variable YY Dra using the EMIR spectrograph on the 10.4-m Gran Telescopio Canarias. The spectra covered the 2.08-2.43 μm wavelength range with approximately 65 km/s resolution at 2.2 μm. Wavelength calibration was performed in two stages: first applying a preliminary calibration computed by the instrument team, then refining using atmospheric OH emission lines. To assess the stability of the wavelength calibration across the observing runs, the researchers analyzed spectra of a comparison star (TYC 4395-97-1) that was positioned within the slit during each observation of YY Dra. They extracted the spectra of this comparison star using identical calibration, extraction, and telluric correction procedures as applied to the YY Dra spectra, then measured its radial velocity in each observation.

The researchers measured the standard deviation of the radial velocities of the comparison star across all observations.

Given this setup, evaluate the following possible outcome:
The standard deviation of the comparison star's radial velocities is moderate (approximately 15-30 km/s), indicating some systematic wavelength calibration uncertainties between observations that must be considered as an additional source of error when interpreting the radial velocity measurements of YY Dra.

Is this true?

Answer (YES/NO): NO